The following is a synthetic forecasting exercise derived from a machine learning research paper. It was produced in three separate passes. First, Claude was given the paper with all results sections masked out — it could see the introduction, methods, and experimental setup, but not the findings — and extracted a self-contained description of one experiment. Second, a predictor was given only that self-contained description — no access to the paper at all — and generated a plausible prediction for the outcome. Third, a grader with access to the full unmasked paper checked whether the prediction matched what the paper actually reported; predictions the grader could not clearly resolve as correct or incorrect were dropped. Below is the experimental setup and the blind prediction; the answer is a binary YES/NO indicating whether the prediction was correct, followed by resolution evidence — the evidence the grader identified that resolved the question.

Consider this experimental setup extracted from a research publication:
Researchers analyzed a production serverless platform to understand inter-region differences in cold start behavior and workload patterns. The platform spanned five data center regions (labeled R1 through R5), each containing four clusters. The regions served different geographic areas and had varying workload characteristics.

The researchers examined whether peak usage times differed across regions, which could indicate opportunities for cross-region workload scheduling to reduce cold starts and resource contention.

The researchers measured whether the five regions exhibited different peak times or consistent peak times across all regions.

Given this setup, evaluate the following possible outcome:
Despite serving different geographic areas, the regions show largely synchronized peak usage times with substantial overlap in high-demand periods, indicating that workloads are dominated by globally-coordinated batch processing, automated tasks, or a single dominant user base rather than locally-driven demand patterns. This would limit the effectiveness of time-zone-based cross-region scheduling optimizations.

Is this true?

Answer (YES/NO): NO